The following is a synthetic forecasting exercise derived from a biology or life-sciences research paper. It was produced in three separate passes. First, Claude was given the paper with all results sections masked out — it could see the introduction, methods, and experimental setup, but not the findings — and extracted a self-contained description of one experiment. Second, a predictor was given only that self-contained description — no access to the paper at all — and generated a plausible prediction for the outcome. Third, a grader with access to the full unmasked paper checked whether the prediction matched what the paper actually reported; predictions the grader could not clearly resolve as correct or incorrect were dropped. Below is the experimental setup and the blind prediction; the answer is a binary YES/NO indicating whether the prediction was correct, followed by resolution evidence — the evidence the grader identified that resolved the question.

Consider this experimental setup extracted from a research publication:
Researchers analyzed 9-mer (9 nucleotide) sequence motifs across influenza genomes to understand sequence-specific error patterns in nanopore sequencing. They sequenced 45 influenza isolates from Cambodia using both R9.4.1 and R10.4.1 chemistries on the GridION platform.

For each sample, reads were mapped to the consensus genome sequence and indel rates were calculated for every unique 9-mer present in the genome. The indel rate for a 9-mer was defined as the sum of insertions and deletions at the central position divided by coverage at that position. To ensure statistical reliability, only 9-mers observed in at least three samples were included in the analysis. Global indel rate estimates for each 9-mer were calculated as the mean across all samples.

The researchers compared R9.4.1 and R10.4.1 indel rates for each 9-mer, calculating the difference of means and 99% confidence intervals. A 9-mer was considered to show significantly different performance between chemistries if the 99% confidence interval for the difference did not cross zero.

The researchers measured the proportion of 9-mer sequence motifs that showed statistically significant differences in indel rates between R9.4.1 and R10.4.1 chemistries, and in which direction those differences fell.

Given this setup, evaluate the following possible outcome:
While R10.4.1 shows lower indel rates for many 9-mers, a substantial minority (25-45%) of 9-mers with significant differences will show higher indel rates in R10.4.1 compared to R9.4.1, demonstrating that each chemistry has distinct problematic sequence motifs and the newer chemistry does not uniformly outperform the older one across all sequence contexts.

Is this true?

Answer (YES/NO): NO